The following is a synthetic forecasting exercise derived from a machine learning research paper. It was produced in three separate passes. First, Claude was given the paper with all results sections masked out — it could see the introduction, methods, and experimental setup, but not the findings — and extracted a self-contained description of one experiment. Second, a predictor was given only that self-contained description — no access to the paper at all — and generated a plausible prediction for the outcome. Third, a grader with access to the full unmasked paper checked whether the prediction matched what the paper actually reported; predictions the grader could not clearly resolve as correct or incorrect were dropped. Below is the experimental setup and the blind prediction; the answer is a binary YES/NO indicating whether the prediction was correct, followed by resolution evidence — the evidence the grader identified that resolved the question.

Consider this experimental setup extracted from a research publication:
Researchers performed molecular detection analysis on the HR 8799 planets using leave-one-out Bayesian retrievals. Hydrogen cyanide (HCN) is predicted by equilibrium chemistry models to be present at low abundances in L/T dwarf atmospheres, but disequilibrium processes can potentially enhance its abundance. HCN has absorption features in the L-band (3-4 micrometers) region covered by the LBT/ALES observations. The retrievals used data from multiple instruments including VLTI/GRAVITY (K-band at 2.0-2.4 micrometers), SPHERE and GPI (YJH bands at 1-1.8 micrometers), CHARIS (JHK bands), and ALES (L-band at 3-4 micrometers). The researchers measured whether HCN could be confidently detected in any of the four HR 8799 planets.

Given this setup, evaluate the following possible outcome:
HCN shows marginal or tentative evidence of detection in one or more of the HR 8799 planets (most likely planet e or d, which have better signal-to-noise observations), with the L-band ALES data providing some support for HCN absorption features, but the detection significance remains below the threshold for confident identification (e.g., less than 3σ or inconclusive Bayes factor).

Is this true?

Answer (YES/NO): NO